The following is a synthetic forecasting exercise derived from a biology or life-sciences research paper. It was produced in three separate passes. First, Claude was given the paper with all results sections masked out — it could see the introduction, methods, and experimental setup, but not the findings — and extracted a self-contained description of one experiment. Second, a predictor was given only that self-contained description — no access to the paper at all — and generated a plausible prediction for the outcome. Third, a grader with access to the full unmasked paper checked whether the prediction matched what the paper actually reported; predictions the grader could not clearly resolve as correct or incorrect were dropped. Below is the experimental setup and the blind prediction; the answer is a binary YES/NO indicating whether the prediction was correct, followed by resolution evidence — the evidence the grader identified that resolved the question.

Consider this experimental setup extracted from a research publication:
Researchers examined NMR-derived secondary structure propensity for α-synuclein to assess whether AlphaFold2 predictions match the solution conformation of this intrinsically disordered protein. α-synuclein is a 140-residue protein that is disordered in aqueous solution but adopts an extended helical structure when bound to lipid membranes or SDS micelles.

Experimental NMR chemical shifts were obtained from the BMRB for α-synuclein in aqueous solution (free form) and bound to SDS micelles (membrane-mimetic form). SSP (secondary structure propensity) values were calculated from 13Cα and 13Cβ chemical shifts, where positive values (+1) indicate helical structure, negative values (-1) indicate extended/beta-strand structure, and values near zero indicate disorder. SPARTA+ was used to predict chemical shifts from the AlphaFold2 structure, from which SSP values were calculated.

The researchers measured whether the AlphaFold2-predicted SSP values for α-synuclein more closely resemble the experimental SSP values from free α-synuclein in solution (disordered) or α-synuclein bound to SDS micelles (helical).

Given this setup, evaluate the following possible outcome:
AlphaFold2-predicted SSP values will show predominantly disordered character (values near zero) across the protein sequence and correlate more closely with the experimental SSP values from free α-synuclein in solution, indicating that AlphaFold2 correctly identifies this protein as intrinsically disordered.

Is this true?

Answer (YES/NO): NO